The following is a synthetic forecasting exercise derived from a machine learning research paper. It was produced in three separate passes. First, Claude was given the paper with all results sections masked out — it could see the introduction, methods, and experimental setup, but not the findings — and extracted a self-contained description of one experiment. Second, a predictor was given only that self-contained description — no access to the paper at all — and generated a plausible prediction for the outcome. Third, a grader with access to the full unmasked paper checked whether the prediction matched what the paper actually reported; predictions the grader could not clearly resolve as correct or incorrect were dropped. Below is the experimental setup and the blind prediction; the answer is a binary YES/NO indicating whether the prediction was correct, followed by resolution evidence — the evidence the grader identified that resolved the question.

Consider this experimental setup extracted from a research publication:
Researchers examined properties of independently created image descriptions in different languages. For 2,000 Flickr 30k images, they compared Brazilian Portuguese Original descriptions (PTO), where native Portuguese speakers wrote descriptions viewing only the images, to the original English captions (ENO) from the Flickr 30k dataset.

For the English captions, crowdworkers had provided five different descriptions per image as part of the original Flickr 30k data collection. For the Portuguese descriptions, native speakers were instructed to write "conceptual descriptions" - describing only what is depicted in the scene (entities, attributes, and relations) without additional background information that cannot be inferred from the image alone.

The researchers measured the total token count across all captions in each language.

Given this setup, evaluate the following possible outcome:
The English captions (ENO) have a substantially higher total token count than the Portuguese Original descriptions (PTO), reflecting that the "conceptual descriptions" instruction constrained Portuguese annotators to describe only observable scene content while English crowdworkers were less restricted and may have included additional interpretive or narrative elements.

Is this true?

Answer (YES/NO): YES